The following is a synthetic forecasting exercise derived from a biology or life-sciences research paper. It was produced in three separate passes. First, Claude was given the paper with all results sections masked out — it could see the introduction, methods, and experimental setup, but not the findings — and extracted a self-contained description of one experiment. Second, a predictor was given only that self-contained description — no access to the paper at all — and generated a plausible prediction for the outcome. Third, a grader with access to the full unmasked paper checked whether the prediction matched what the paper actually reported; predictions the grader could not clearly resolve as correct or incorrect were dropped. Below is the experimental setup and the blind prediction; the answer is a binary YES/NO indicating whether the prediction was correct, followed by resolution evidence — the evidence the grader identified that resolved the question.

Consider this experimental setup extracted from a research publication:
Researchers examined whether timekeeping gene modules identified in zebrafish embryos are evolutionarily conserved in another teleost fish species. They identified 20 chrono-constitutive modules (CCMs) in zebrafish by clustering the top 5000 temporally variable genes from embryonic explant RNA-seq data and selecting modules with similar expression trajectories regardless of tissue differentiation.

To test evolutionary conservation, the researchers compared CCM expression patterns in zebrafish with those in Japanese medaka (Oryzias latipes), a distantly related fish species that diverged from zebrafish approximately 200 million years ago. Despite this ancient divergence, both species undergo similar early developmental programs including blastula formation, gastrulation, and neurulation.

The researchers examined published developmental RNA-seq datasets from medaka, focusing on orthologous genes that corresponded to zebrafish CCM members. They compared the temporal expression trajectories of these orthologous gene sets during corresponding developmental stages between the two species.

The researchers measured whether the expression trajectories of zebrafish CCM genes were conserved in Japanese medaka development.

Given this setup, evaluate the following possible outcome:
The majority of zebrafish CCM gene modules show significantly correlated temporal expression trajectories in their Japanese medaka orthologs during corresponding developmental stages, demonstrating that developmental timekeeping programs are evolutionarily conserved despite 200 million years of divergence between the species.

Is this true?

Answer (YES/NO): YES